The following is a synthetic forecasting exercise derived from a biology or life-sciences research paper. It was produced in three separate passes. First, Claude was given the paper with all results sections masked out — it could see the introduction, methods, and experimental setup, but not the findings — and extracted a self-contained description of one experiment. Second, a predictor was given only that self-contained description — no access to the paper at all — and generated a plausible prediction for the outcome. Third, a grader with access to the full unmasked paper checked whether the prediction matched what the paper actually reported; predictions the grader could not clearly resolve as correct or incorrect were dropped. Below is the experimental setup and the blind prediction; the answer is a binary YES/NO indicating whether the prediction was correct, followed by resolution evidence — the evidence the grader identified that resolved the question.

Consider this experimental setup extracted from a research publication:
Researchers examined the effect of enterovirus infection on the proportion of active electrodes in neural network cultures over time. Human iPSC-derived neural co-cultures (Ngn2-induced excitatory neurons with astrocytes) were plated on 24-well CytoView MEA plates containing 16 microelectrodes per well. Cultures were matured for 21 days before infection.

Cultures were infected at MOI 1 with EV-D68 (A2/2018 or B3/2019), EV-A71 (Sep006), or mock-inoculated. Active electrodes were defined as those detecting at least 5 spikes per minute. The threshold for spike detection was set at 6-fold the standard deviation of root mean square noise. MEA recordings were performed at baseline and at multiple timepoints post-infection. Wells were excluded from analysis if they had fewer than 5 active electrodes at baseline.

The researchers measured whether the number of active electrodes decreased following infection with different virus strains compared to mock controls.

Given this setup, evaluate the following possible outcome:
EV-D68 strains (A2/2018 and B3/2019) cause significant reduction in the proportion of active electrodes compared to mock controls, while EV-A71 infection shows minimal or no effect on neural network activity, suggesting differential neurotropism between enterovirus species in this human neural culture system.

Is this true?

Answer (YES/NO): NO